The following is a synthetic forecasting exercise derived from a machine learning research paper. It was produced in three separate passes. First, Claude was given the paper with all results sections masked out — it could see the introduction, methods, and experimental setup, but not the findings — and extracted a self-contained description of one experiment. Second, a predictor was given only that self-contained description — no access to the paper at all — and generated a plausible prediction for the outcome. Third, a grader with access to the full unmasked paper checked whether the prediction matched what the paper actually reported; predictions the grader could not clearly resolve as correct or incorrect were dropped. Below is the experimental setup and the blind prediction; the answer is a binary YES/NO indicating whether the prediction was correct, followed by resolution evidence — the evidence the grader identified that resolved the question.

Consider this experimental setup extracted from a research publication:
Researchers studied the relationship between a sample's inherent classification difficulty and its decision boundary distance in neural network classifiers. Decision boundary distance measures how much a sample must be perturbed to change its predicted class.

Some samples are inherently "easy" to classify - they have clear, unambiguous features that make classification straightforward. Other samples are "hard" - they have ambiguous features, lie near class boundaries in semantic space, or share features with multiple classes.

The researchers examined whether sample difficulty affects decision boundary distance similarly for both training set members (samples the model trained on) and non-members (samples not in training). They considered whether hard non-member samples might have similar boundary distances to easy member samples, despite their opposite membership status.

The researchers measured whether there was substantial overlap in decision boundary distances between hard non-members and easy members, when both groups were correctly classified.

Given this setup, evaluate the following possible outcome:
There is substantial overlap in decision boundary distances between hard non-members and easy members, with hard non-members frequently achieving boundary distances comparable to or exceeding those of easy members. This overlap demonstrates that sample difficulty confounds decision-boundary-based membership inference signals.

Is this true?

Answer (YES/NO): YES